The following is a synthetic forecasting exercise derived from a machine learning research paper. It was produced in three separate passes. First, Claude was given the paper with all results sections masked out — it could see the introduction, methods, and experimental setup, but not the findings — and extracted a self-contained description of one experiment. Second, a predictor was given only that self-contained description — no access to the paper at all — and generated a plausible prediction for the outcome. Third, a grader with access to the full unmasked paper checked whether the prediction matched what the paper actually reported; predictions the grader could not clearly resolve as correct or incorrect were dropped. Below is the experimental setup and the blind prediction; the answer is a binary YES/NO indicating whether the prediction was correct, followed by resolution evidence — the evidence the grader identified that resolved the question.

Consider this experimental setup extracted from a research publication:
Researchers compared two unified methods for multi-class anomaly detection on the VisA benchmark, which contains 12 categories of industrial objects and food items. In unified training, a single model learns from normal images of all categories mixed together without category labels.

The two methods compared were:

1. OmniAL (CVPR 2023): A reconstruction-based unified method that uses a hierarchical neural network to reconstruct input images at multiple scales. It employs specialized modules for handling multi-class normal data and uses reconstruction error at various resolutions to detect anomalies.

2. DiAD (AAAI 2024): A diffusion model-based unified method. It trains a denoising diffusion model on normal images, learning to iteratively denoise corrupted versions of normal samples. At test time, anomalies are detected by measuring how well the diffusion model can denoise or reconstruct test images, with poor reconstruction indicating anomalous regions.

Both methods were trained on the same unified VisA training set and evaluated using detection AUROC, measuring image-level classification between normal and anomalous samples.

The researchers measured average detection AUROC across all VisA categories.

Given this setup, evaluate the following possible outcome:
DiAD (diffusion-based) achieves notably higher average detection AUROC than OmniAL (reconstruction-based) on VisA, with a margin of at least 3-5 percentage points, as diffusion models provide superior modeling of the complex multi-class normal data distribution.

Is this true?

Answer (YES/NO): NO